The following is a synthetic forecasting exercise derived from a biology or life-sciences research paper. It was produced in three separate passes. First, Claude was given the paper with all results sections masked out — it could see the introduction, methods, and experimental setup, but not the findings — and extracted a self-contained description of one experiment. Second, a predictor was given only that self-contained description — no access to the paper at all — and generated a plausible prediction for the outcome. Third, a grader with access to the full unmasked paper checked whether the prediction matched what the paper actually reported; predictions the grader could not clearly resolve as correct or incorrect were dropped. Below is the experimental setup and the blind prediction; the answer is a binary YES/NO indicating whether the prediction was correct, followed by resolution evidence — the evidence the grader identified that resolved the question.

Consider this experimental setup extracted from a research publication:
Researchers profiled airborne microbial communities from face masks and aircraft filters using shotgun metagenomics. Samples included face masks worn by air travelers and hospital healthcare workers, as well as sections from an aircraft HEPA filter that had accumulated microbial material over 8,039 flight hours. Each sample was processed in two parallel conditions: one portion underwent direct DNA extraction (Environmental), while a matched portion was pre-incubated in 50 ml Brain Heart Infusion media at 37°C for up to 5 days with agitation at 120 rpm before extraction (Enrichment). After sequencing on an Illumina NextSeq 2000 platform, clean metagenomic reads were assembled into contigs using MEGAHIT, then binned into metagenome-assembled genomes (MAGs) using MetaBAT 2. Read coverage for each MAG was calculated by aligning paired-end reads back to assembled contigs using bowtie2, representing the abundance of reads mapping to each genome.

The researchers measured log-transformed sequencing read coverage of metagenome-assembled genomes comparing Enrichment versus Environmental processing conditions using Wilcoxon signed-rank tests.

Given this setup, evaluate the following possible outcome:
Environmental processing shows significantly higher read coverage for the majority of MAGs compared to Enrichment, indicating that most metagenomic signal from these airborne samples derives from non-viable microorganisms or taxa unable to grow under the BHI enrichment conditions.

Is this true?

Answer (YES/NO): NO